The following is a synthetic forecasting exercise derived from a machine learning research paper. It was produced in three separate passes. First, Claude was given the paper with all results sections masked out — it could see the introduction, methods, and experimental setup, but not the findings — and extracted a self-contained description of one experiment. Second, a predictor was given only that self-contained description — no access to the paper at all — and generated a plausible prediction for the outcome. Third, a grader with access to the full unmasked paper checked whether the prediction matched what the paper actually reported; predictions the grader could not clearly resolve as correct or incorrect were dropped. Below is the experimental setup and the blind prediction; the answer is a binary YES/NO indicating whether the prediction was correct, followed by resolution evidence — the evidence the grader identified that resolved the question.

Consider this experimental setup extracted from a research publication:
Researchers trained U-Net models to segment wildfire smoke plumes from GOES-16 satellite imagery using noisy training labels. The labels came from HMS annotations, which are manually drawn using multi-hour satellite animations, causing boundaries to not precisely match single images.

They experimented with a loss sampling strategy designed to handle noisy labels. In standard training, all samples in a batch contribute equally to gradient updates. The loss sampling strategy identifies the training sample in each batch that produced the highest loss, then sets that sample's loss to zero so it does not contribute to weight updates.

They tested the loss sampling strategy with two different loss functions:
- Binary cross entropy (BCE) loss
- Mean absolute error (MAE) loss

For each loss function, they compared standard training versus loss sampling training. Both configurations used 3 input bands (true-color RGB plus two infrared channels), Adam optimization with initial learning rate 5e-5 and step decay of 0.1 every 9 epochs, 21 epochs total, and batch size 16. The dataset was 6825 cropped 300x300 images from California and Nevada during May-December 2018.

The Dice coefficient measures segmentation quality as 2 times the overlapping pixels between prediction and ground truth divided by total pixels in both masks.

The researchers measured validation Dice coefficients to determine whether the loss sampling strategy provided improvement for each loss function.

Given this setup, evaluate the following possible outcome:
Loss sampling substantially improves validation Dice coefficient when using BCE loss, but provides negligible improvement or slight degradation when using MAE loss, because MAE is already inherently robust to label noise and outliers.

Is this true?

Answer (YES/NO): NO